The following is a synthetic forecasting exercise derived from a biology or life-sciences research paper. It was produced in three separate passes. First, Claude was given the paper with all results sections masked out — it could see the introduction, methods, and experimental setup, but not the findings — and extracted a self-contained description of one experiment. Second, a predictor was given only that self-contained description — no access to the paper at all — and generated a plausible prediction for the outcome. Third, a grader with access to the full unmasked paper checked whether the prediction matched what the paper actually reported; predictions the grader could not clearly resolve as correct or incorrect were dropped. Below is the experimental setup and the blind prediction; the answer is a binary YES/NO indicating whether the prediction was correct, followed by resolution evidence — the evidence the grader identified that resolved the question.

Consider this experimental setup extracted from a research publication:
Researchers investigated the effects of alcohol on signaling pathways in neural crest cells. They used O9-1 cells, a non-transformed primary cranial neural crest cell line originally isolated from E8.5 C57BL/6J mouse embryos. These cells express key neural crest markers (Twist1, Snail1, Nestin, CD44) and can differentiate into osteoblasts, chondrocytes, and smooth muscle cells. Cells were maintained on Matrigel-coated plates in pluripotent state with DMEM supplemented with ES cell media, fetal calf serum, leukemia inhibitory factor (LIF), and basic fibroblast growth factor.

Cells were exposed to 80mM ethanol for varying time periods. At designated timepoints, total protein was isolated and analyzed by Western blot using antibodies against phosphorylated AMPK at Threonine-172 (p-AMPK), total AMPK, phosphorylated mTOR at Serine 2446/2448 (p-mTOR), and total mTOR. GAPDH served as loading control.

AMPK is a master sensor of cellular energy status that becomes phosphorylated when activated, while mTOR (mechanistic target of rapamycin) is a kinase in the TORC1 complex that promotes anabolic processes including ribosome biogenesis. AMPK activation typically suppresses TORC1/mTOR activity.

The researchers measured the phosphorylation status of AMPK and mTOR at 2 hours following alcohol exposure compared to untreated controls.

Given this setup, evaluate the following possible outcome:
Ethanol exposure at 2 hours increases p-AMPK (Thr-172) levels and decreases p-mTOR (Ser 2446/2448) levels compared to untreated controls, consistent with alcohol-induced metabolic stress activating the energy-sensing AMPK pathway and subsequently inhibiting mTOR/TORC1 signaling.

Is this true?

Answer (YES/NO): NO